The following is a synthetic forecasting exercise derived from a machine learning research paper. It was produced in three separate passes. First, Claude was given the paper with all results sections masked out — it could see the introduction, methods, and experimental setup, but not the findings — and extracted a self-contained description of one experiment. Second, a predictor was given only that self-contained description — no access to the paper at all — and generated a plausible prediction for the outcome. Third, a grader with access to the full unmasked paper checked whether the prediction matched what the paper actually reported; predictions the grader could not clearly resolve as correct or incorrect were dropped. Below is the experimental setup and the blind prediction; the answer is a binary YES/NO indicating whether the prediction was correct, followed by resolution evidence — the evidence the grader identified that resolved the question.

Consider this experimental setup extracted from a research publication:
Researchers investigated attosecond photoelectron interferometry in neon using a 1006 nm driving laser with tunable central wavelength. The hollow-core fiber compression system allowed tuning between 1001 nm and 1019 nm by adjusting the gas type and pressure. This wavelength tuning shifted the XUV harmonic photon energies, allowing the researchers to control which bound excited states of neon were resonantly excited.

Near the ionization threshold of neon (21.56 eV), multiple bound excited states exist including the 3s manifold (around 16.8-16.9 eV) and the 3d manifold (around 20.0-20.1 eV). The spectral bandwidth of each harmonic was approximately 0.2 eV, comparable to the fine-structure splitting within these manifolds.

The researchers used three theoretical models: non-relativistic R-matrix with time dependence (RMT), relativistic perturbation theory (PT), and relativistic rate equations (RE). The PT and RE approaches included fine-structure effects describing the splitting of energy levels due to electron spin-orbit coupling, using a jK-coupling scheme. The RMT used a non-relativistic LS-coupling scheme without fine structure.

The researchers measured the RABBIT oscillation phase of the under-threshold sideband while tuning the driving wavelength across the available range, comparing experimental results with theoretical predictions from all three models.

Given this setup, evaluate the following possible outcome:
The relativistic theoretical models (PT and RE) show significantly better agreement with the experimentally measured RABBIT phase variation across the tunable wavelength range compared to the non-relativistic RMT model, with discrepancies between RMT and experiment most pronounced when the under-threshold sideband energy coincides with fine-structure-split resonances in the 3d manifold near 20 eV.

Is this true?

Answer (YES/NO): NO